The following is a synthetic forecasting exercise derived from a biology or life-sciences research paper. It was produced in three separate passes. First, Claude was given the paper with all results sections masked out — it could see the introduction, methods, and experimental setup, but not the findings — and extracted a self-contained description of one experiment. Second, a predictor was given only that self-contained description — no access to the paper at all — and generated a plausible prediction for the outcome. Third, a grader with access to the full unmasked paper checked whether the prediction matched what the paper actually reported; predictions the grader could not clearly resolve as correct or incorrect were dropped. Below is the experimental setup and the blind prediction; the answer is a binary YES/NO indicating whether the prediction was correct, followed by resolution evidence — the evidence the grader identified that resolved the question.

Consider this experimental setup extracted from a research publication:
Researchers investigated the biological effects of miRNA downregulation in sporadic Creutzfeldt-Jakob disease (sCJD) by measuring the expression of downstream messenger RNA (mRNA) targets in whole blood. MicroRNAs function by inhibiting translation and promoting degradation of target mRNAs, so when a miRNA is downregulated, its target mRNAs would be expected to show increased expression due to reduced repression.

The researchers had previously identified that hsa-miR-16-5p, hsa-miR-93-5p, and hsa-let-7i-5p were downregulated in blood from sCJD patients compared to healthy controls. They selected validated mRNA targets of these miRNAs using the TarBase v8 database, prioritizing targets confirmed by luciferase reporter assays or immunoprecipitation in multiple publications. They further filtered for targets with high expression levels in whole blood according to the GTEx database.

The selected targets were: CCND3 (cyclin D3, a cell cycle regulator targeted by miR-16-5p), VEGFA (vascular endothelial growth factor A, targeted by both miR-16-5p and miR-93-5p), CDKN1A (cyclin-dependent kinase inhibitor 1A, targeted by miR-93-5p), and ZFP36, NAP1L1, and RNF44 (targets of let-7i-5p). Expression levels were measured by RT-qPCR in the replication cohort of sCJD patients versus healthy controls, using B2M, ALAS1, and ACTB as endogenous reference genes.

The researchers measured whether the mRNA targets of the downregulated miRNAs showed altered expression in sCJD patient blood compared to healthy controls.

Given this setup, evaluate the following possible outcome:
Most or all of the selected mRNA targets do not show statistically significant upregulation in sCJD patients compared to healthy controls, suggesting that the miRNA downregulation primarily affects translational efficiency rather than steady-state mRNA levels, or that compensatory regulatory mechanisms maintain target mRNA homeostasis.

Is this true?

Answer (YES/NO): NO